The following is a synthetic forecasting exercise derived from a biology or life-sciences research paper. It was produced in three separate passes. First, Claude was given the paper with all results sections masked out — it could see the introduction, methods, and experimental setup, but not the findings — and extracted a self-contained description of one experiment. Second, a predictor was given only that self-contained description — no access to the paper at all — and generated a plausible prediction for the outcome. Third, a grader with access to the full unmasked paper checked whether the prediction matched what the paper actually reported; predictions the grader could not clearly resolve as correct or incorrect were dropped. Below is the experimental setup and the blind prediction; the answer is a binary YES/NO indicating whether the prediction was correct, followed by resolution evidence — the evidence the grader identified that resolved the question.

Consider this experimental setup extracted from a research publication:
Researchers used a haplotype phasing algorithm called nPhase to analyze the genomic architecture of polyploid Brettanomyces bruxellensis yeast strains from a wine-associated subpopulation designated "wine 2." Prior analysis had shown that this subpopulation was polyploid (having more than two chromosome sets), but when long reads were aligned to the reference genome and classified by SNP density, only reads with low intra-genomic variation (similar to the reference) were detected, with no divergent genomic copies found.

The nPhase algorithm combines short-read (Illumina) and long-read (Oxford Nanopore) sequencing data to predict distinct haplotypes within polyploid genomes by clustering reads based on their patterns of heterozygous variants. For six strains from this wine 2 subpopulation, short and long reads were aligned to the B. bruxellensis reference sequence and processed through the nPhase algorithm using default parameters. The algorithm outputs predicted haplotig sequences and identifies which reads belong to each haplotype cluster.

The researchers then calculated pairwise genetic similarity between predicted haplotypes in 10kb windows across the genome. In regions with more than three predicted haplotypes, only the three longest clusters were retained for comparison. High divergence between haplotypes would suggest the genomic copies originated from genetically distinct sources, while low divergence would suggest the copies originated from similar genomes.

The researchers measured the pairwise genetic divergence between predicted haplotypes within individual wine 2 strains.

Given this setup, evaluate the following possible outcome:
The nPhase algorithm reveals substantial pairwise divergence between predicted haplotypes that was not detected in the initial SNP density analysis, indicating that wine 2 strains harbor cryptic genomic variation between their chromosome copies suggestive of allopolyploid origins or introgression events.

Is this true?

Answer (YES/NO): NO